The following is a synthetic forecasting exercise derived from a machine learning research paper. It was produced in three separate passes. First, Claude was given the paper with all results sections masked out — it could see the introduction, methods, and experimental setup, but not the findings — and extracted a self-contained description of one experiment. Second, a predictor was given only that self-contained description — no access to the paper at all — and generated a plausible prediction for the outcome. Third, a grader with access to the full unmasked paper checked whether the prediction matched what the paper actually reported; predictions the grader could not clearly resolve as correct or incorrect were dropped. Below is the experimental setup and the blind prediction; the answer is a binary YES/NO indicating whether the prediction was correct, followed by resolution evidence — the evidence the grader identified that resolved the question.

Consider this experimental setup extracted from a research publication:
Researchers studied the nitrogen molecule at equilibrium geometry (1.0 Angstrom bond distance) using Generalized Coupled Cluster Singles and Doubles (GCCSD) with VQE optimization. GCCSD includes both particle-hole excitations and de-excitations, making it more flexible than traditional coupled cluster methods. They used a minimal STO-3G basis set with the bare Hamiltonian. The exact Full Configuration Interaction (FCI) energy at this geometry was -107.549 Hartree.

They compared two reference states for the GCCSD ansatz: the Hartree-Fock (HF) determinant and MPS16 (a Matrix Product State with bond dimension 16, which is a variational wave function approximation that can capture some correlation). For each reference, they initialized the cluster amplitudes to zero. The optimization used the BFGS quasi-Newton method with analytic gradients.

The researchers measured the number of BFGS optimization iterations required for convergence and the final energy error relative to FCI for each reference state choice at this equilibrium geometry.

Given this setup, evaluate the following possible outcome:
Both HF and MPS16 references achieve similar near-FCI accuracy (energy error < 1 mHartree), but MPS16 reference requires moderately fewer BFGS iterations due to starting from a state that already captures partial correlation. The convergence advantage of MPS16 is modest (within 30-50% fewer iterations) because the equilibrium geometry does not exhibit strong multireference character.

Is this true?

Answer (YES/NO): NO